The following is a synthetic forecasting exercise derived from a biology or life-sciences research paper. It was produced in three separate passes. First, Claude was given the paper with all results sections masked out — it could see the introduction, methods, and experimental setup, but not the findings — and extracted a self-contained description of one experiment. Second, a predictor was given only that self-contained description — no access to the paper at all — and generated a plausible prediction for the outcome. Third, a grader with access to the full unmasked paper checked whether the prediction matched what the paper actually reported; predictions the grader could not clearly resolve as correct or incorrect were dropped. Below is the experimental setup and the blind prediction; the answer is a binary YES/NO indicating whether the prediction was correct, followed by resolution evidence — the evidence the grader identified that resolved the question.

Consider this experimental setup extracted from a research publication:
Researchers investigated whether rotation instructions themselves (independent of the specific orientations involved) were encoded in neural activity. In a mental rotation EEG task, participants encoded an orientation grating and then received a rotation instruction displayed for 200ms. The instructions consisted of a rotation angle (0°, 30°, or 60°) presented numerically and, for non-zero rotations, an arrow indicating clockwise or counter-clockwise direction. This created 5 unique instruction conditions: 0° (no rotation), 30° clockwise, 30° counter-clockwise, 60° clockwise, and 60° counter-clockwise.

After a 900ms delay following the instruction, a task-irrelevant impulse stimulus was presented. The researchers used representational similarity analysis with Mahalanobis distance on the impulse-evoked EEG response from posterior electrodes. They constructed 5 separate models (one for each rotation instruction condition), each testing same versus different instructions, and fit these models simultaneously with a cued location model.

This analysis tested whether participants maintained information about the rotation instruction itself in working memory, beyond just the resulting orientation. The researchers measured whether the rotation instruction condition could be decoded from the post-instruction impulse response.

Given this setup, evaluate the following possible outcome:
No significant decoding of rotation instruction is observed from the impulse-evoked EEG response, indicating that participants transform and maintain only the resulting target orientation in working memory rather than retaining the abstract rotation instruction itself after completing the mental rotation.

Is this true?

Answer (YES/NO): NO